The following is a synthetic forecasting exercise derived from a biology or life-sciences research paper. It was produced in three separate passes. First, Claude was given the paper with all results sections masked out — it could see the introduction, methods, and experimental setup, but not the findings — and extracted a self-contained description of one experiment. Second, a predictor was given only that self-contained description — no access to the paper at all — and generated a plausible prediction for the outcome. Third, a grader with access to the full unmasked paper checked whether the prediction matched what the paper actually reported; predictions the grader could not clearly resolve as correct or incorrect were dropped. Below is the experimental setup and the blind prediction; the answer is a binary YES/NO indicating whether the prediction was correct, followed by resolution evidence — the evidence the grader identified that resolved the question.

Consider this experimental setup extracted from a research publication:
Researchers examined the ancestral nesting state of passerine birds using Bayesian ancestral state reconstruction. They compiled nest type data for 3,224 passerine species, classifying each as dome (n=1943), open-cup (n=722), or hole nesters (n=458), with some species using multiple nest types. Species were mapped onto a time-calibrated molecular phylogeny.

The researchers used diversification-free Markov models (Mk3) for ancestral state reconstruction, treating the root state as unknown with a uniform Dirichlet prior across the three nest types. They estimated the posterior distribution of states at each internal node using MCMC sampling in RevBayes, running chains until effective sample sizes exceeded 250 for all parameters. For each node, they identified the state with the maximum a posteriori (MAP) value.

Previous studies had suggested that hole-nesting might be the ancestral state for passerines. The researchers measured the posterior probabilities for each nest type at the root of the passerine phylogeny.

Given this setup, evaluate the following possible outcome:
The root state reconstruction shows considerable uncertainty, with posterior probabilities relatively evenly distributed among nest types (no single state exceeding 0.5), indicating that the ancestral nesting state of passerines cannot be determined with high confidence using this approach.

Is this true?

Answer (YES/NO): NO